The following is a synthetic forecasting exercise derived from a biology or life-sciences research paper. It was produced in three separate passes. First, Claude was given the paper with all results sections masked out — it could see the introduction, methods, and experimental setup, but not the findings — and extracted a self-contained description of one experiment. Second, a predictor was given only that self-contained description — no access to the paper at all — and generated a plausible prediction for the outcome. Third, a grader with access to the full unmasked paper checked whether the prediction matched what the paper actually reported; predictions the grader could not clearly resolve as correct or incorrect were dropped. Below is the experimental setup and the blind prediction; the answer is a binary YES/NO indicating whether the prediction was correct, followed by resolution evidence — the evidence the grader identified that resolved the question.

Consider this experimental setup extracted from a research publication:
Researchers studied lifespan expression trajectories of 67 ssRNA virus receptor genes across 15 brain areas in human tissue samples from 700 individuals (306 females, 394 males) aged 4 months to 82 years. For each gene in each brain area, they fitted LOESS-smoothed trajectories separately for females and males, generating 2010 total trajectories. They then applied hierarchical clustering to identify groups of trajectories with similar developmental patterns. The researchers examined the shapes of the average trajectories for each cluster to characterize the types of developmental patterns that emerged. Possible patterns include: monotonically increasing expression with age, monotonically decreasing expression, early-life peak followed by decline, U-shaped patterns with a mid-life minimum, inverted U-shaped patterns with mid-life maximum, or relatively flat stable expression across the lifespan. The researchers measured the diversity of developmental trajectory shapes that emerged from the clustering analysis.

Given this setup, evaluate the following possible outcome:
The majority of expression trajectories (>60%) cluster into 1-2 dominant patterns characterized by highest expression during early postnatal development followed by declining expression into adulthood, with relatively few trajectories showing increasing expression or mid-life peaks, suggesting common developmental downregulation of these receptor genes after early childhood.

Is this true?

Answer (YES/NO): NO